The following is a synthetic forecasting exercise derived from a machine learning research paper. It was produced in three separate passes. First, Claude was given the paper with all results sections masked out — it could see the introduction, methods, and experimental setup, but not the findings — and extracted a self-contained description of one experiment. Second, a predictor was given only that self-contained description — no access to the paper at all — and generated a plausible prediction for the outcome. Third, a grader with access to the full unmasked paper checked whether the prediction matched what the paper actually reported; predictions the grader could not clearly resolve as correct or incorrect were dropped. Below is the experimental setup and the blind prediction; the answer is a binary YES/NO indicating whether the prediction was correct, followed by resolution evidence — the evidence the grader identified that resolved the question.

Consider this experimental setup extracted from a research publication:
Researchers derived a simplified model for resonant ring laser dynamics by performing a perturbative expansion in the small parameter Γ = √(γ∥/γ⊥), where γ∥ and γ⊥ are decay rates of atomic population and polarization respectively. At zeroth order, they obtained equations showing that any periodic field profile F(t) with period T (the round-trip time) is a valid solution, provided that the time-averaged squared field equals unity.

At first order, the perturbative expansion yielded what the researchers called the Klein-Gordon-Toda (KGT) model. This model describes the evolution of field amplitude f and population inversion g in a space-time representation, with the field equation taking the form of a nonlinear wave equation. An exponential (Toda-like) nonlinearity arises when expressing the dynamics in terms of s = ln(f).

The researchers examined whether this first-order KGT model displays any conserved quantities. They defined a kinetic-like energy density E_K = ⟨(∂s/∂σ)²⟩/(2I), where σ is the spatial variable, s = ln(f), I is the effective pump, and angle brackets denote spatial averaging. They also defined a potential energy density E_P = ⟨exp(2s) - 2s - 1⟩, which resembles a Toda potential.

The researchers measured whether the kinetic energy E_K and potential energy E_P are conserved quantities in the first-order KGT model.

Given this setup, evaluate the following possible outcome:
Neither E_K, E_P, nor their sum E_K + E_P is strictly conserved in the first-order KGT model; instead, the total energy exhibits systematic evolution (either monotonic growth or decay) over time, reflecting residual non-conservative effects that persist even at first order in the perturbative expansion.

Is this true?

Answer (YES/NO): NO